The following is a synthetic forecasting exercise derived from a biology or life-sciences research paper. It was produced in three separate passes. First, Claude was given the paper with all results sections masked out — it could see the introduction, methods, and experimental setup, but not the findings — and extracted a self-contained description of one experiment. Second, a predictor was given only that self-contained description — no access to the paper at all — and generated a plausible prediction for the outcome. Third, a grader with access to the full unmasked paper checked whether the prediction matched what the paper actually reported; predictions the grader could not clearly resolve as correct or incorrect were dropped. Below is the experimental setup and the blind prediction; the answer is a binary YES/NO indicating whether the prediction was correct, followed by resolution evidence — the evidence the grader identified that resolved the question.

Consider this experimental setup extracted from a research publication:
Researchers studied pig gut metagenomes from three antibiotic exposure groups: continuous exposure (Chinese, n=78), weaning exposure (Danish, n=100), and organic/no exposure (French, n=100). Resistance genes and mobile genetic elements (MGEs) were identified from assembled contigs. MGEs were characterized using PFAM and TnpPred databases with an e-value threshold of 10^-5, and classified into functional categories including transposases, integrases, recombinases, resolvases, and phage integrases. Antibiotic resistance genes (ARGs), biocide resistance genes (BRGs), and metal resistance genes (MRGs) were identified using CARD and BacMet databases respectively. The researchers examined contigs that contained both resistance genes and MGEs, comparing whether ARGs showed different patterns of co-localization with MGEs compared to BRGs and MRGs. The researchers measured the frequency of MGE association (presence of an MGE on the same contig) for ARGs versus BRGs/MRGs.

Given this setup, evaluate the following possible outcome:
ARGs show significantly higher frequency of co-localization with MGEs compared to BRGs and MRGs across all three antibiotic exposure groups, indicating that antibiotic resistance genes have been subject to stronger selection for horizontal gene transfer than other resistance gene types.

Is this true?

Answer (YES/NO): YES